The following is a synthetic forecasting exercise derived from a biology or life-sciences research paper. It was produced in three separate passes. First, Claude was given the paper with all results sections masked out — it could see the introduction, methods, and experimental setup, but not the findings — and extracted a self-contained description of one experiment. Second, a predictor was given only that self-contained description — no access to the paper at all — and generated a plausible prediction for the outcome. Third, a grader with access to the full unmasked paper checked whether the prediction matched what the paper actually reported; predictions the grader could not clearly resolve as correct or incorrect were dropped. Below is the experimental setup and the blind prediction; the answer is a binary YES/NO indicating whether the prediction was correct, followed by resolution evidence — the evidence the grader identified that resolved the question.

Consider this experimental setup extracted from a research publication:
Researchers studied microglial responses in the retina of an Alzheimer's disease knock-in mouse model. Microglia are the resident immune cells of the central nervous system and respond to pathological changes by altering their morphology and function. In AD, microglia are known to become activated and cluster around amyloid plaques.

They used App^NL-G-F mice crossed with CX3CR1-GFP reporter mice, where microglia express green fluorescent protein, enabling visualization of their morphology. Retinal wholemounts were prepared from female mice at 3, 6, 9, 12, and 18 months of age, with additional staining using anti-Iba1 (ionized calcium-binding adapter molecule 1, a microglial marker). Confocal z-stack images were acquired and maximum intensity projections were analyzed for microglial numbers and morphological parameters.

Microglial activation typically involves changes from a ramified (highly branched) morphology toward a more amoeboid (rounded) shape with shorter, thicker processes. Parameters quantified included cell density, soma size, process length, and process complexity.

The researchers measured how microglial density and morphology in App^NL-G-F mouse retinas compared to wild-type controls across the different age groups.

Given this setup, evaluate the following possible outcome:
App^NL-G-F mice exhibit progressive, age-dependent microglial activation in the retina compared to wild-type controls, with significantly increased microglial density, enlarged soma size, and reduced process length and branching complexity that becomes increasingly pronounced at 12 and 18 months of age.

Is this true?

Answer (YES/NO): NO